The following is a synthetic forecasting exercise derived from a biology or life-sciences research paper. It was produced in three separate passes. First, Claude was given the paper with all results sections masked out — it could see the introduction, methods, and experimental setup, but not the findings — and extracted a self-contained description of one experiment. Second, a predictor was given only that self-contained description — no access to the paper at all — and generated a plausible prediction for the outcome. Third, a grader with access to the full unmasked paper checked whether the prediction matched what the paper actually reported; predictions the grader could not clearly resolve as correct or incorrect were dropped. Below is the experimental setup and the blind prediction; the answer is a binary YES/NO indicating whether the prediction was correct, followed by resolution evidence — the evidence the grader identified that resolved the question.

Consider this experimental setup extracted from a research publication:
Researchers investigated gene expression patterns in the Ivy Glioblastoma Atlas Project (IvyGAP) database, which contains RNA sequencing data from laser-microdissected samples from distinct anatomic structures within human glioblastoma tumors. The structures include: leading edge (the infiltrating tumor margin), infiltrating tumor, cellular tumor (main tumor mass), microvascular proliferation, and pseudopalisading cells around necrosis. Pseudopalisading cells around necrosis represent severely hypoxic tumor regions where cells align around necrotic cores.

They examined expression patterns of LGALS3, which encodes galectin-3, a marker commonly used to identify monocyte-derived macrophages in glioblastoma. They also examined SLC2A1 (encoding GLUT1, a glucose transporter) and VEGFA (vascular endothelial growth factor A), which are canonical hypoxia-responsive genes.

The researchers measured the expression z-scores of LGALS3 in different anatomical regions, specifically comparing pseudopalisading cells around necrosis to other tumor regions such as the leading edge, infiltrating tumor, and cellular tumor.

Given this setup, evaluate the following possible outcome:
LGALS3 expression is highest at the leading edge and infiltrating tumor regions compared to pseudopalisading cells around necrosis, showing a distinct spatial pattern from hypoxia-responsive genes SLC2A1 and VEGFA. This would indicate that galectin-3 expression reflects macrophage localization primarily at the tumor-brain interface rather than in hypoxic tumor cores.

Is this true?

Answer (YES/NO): NO